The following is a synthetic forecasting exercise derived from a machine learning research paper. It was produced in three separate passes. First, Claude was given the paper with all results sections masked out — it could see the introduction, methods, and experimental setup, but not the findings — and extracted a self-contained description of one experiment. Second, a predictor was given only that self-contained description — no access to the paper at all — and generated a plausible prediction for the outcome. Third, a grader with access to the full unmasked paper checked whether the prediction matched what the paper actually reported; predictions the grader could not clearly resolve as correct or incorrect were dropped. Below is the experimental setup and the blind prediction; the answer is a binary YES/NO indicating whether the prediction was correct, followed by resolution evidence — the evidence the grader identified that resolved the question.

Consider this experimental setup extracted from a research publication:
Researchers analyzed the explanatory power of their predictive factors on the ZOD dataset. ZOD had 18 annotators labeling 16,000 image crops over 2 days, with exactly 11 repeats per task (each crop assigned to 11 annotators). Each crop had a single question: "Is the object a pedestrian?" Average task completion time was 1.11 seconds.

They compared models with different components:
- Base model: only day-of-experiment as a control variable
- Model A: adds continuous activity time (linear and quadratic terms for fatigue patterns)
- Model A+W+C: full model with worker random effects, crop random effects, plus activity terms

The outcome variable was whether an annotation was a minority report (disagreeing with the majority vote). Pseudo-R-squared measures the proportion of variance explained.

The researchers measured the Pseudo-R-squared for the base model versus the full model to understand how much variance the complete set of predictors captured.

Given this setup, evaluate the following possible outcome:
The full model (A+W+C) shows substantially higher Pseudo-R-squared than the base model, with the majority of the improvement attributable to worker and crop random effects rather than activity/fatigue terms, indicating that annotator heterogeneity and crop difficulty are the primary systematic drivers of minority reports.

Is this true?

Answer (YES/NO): YES